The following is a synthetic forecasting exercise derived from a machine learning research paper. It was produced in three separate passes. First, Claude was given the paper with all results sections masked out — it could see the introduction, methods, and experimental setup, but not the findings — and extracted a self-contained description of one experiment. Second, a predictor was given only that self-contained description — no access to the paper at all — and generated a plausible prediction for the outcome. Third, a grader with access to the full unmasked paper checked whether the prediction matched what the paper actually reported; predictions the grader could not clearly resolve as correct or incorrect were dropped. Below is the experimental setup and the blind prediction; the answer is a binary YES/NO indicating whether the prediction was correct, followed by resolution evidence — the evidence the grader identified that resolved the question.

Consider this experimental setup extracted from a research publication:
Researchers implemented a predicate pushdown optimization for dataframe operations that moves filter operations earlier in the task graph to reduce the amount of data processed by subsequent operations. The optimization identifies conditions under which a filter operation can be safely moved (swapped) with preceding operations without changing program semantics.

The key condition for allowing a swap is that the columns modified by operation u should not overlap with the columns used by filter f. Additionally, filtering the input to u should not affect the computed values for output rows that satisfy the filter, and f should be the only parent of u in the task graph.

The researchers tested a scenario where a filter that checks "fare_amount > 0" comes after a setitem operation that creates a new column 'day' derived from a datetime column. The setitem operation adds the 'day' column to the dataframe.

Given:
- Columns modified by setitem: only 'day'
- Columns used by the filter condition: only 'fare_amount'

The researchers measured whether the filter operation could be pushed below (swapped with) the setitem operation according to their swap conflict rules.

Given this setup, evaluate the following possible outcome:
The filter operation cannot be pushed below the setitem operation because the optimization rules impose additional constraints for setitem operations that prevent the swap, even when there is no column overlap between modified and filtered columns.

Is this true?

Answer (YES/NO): NO